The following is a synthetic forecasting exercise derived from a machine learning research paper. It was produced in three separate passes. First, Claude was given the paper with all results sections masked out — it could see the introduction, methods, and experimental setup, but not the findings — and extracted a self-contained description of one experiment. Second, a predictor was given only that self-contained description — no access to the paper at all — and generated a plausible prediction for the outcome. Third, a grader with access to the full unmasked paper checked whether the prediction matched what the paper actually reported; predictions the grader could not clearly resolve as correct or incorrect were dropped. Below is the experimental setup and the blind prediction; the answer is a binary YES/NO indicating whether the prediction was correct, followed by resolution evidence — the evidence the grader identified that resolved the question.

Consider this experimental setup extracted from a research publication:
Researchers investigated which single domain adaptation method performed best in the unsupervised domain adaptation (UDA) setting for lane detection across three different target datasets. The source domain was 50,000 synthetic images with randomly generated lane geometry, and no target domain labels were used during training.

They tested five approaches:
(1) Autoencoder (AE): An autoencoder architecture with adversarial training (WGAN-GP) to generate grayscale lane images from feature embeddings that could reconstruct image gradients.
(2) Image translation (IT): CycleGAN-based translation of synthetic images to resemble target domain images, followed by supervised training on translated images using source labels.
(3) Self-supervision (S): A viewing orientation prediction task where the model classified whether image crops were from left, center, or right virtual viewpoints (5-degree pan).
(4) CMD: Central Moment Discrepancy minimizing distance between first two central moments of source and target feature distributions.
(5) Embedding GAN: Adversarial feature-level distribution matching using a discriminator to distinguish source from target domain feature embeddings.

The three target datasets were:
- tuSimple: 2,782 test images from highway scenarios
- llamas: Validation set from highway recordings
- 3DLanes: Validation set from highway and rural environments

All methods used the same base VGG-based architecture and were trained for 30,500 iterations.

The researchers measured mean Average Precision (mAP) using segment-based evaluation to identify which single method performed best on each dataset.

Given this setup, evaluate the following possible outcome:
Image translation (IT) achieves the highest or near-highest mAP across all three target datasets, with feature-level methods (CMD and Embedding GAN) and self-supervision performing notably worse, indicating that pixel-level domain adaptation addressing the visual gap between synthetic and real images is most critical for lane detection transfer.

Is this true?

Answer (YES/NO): NO